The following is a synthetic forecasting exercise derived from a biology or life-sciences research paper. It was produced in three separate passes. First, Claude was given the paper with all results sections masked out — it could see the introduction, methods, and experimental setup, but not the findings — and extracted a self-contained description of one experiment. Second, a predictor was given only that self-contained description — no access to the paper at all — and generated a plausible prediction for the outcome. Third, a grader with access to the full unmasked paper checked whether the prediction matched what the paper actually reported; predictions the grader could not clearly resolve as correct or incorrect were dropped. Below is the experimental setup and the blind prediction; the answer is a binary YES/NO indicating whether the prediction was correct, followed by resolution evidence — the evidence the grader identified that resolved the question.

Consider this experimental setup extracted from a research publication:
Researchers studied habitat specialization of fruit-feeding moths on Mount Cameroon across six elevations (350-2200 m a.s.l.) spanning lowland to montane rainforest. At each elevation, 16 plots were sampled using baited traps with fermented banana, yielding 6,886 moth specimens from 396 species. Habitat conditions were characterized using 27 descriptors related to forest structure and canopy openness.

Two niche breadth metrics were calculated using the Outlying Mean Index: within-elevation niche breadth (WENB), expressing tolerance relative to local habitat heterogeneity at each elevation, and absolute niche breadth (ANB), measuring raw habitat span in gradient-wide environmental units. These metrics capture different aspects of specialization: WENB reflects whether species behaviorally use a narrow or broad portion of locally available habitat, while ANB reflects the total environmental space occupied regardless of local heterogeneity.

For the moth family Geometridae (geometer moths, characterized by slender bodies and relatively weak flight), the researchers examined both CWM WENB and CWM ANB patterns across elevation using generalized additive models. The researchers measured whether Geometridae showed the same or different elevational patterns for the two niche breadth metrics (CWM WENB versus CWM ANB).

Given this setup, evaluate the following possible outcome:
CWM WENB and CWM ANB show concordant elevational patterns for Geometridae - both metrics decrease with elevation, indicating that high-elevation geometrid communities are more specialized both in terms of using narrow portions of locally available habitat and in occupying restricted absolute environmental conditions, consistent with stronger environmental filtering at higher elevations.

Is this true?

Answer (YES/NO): NO